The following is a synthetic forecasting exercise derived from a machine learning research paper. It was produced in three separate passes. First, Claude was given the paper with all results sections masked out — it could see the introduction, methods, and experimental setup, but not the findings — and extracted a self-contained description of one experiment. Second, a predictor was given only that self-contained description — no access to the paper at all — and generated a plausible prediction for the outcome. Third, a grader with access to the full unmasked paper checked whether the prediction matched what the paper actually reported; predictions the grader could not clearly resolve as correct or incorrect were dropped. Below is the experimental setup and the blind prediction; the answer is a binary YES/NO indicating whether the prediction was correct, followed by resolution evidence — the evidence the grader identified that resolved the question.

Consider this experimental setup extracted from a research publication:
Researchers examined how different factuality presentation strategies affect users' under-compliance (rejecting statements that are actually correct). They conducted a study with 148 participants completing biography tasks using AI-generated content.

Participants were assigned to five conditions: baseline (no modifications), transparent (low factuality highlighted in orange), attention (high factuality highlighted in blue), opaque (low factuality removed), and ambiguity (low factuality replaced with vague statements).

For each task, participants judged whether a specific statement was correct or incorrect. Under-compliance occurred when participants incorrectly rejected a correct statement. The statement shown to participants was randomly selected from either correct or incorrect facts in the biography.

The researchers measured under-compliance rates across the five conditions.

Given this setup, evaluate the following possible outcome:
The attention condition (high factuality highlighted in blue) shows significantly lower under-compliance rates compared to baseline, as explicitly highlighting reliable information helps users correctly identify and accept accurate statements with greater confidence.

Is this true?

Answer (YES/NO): NO